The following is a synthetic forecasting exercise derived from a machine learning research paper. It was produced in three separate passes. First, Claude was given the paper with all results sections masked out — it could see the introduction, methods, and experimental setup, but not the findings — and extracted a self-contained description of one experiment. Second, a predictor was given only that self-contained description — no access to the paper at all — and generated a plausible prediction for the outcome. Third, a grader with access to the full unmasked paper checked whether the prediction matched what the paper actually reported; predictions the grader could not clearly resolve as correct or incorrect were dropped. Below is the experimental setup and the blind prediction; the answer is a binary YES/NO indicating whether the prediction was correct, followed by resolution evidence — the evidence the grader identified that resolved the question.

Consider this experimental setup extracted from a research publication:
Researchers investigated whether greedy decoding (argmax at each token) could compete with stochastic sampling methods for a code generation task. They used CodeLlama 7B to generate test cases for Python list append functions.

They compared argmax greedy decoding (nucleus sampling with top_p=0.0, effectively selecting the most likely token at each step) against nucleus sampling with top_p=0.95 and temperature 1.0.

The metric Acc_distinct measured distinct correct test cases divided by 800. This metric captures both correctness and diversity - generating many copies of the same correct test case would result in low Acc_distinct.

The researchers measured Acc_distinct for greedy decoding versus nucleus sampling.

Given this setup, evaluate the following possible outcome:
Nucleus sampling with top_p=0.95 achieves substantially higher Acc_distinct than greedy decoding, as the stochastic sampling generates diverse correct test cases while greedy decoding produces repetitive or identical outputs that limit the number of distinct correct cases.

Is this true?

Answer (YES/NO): YES